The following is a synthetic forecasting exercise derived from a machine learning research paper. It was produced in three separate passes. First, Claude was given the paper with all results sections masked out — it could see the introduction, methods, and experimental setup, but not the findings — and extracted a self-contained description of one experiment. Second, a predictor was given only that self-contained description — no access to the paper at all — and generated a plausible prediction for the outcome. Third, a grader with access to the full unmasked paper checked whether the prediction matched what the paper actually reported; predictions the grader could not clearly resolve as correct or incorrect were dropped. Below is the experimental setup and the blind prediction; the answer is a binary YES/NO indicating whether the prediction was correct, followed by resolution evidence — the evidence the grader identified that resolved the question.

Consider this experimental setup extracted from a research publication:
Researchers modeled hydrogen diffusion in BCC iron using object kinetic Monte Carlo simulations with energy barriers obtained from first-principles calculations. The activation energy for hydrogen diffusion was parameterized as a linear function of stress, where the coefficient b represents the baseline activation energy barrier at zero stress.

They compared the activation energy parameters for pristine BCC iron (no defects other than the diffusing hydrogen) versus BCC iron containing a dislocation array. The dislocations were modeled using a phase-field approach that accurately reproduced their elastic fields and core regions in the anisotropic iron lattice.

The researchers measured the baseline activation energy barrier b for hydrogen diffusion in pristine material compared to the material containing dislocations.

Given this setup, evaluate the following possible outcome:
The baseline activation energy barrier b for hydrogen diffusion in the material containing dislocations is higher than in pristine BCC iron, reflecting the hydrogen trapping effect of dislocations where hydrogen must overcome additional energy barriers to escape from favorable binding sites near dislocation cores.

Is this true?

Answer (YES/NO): NO